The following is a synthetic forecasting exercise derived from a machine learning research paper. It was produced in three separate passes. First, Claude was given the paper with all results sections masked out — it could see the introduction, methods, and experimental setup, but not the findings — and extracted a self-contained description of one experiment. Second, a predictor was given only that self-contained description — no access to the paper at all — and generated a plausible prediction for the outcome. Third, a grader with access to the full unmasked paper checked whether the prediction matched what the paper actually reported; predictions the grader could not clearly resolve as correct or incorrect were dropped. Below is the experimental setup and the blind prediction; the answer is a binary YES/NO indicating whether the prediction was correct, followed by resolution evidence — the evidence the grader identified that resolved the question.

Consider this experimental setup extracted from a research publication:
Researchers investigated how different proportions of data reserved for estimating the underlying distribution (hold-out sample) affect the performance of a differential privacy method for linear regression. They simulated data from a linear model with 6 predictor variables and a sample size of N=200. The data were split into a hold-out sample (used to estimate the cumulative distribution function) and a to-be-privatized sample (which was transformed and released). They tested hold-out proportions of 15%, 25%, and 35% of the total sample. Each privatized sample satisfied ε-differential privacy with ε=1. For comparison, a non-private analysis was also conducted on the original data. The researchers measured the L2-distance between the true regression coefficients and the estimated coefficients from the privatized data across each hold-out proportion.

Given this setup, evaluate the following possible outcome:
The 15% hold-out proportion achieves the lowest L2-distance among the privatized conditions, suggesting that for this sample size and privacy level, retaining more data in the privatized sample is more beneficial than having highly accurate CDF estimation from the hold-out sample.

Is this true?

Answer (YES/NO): NO